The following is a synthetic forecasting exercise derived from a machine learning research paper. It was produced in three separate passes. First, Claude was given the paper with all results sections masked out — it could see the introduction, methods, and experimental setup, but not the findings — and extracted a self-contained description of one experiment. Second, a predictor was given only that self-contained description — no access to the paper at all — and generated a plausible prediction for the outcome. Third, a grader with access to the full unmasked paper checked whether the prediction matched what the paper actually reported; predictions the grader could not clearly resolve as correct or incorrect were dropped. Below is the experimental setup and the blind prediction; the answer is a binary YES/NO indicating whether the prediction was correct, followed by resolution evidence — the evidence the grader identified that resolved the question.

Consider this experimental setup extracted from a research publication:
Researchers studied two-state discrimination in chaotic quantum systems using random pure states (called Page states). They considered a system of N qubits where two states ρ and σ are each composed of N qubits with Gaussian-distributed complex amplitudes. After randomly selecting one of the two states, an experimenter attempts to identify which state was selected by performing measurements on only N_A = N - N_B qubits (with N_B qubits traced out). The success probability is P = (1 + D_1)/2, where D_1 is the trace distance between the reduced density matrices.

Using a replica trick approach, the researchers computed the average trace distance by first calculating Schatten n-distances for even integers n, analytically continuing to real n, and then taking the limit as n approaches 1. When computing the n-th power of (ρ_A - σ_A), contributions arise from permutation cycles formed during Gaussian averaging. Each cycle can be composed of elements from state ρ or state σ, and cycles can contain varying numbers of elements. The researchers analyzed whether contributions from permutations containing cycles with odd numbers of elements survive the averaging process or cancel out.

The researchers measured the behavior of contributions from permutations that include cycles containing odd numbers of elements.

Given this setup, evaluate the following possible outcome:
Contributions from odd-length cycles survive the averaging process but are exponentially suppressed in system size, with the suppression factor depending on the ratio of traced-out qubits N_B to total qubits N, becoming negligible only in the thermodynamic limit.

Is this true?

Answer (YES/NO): NO